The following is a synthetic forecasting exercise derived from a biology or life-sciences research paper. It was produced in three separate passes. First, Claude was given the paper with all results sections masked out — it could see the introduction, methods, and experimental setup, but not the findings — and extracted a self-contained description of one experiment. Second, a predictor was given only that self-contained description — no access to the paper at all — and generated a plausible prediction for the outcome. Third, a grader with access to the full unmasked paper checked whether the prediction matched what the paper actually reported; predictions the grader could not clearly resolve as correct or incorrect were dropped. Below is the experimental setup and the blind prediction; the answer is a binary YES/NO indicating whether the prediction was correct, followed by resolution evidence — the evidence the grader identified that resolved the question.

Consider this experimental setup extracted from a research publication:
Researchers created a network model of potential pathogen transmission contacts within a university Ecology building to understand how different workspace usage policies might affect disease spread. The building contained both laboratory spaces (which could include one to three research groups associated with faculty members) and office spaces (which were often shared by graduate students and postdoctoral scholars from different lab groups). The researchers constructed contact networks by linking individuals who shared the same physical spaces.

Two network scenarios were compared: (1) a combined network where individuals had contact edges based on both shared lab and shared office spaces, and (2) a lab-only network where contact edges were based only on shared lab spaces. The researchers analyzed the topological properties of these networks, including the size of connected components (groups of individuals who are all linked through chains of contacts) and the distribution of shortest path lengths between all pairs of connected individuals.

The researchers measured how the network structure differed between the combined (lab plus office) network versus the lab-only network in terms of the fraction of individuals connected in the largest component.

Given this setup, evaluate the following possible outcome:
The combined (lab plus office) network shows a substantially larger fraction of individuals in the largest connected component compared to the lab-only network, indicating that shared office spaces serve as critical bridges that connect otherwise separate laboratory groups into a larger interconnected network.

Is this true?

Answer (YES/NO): YES